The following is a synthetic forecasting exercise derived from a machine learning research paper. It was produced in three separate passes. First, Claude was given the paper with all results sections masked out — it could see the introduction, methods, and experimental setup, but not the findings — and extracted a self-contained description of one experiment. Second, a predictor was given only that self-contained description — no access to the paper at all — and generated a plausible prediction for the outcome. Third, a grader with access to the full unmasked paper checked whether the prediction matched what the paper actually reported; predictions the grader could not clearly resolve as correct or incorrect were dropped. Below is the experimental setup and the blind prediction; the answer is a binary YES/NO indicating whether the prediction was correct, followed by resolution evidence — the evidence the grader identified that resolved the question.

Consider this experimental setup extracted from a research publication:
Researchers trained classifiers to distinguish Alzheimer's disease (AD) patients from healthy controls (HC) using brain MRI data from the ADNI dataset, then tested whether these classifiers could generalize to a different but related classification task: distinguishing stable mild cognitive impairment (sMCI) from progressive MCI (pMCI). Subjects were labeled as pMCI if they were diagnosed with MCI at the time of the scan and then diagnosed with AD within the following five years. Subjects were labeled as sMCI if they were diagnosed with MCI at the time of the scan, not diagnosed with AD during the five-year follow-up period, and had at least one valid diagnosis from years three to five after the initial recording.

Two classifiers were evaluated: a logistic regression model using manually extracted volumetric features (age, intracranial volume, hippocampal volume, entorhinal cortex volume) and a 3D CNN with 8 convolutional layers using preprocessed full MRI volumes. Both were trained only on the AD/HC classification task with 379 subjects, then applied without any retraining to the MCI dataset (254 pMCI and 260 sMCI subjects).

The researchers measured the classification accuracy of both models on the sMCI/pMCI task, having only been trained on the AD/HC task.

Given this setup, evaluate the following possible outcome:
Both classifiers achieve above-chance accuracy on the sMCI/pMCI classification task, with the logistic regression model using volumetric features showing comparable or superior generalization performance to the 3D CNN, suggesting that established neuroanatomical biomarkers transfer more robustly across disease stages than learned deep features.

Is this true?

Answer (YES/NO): YES